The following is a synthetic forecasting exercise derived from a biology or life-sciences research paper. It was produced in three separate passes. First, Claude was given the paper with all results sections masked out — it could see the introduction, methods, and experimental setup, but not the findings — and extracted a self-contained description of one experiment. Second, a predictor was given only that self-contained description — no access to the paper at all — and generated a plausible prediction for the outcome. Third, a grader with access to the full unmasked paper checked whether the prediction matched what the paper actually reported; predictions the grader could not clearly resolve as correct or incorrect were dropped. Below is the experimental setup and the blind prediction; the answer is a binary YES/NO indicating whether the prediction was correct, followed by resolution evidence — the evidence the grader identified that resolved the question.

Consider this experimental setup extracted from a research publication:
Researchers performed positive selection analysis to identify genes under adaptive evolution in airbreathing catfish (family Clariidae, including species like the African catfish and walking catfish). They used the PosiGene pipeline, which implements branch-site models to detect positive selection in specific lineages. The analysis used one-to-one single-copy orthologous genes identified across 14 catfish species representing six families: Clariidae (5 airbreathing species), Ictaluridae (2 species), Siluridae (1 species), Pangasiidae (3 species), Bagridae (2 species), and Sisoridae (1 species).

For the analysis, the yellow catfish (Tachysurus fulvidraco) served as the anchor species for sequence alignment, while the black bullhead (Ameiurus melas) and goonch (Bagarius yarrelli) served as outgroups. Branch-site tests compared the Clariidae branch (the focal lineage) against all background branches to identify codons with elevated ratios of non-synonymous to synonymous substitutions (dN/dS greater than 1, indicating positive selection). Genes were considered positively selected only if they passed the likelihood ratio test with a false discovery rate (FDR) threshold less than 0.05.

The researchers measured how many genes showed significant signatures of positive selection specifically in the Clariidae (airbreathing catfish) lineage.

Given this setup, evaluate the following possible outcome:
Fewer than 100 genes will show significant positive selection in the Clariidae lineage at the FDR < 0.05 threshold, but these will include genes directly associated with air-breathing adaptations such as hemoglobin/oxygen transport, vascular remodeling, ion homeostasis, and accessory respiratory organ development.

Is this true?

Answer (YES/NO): NO